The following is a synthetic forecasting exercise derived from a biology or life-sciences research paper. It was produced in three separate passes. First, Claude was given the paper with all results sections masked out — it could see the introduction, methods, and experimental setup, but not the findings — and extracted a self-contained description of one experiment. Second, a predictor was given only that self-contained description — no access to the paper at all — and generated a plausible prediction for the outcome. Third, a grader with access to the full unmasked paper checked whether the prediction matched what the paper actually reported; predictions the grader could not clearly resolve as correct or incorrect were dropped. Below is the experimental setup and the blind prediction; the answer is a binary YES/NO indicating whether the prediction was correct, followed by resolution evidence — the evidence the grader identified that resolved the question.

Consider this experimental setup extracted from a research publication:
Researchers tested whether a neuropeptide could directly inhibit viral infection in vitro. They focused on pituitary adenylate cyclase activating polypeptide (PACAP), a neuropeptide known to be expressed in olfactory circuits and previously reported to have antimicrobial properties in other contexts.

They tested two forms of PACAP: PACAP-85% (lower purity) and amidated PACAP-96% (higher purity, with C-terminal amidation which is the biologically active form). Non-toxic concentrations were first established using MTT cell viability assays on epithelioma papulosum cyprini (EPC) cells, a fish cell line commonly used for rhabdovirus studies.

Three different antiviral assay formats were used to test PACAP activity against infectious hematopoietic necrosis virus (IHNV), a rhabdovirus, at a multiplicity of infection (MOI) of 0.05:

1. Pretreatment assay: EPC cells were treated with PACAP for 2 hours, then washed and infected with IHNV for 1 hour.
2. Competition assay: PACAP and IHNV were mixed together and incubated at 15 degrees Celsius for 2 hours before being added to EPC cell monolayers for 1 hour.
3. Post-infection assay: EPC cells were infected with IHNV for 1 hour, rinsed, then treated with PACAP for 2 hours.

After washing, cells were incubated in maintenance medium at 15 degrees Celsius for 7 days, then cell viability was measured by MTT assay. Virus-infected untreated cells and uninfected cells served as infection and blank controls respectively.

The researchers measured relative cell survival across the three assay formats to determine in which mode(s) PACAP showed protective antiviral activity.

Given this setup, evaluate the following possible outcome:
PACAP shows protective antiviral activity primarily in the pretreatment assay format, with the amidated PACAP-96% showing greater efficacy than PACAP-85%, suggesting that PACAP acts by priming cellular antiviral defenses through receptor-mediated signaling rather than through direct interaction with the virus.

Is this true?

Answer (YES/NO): NO